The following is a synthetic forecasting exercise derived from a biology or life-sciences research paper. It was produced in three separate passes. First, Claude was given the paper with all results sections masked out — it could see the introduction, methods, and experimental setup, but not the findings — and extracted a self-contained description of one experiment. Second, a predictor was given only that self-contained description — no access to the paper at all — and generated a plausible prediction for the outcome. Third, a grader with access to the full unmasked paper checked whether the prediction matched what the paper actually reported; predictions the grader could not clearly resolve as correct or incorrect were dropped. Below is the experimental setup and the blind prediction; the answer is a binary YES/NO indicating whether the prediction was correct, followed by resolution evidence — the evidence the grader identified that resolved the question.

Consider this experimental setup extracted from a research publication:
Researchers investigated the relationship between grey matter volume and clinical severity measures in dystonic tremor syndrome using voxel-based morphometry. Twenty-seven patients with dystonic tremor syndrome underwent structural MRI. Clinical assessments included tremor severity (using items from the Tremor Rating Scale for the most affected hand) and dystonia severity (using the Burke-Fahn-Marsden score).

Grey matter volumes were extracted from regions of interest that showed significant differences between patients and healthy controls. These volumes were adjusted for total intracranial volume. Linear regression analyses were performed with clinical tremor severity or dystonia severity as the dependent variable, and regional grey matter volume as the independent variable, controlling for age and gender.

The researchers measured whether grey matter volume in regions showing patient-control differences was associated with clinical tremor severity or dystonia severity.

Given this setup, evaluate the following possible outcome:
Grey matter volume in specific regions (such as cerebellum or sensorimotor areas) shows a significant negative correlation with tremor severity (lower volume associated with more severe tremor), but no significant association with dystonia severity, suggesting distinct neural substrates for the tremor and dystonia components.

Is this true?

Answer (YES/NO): NO